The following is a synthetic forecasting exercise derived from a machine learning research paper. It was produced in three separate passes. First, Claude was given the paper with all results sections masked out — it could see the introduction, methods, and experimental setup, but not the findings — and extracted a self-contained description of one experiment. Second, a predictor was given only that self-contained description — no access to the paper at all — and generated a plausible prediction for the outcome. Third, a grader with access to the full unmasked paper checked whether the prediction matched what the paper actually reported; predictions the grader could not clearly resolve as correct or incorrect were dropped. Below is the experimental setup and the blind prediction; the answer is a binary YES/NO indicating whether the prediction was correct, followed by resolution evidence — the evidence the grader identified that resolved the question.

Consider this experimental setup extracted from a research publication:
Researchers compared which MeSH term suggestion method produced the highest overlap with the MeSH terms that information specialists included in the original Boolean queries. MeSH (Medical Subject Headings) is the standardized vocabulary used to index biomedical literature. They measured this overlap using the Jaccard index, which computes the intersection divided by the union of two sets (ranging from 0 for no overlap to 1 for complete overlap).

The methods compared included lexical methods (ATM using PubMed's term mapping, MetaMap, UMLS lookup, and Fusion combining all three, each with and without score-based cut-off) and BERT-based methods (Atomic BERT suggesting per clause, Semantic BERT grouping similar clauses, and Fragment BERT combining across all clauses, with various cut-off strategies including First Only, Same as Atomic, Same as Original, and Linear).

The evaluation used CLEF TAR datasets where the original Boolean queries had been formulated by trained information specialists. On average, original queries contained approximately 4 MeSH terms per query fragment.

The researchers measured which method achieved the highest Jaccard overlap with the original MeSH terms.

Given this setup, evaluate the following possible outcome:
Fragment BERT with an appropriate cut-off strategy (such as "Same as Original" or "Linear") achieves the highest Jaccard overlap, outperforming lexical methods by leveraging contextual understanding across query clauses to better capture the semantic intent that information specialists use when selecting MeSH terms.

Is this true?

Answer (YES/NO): YES